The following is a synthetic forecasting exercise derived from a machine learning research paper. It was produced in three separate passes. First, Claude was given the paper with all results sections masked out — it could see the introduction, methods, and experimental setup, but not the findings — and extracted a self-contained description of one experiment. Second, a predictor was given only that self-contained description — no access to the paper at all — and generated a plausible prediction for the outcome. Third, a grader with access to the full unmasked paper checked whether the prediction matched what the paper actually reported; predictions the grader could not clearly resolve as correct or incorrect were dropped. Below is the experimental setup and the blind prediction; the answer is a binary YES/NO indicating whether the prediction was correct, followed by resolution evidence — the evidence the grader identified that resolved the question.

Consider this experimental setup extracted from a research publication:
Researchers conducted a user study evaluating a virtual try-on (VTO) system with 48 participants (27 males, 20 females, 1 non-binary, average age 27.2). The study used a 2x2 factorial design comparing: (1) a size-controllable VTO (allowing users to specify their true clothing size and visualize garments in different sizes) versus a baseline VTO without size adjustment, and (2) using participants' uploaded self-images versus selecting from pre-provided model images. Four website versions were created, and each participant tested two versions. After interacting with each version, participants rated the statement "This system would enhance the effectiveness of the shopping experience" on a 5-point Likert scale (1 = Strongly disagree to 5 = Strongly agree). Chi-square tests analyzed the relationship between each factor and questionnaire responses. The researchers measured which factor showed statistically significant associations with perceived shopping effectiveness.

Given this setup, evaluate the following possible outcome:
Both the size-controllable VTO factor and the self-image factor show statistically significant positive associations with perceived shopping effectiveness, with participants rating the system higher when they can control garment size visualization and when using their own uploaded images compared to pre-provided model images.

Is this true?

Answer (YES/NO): NO